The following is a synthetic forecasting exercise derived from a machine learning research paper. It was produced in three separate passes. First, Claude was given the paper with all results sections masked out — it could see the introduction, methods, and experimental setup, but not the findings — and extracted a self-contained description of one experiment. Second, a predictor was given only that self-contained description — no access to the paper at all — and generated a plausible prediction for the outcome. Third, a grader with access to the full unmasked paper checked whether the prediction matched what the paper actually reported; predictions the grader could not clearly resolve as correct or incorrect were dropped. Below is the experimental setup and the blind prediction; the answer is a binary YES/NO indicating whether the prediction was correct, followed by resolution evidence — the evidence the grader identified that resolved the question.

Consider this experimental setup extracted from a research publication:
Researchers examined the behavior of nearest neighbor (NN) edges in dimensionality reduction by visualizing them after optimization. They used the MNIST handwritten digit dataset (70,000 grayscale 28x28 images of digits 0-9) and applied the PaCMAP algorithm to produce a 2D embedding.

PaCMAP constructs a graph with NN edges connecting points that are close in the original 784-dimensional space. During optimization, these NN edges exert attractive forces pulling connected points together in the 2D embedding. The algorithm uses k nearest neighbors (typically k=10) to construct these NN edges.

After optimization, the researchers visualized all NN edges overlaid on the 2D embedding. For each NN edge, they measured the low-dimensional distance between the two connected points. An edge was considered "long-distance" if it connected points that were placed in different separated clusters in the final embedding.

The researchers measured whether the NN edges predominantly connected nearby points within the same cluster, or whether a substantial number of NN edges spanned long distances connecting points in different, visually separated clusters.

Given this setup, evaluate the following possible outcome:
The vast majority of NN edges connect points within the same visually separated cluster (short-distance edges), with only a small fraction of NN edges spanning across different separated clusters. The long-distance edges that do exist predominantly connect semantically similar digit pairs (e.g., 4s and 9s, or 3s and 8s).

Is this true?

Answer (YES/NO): NO